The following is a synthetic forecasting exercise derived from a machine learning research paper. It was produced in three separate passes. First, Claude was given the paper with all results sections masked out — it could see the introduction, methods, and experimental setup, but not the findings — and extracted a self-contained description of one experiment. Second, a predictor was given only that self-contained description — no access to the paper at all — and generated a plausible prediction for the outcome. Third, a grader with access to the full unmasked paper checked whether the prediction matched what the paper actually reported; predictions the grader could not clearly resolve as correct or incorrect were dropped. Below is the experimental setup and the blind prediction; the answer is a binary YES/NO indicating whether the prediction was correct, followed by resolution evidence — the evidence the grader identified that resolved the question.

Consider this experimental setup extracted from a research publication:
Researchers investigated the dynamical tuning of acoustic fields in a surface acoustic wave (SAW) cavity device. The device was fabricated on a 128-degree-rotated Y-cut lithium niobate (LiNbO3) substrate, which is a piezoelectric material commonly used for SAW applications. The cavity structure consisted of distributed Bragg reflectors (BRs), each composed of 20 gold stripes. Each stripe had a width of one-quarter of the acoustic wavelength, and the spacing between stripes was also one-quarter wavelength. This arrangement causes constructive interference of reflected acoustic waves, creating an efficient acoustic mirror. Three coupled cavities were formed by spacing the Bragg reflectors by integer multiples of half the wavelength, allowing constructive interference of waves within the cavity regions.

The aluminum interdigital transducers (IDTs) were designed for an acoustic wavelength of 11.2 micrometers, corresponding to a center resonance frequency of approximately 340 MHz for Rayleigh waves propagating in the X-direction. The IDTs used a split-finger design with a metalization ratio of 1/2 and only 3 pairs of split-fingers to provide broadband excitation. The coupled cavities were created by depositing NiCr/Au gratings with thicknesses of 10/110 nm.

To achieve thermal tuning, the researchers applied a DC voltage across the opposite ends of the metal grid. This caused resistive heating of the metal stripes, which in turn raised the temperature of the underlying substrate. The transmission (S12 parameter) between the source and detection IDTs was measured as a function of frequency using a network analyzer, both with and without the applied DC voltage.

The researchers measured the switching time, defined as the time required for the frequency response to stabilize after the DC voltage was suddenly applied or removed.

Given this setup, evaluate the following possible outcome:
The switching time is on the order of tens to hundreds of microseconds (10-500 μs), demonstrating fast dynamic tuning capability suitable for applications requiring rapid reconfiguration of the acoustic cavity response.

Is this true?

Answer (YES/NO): NO